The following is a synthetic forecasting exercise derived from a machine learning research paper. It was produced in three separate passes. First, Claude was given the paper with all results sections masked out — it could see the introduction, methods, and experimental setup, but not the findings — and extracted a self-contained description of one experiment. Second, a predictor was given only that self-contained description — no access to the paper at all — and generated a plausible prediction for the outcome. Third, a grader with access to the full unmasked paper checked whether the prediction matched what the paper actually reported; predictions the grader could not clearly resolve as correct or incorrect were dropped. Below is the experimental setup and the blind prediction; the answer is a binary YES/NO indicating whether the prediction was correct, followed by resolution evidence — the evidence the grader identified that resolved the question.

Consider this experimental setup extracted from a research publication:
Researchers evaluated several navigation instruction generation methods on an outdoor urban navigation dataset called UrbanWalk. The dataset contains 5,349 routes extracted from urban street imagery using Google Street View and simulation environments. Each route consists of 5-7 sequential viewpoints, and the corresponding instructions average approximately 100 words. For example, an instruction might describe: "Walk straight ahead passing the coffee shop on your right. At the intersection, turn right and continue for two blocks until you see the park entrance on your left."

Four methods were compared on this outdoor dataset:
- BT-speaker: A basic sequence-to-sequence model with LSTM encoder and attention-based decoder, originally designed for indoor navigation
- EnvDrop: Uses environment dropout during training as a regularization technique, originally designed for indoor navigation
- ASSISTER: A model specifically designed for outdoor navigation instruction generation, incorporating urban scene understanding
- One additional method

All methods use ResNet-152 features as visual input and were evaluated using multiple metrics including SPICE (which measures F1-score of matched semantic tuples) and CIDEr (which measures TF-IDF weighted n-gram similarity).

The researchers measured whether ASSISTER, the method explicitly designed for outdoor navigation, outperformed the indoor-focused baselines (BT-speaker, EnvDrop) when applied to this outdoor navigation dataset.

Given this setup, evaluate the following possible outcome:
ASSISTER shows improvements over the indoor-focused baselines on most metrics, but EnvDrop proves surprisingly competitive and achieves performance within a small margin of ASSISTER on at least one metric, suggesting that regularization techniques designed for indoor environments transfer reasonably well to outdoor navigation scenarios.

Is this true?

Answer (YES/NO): NO